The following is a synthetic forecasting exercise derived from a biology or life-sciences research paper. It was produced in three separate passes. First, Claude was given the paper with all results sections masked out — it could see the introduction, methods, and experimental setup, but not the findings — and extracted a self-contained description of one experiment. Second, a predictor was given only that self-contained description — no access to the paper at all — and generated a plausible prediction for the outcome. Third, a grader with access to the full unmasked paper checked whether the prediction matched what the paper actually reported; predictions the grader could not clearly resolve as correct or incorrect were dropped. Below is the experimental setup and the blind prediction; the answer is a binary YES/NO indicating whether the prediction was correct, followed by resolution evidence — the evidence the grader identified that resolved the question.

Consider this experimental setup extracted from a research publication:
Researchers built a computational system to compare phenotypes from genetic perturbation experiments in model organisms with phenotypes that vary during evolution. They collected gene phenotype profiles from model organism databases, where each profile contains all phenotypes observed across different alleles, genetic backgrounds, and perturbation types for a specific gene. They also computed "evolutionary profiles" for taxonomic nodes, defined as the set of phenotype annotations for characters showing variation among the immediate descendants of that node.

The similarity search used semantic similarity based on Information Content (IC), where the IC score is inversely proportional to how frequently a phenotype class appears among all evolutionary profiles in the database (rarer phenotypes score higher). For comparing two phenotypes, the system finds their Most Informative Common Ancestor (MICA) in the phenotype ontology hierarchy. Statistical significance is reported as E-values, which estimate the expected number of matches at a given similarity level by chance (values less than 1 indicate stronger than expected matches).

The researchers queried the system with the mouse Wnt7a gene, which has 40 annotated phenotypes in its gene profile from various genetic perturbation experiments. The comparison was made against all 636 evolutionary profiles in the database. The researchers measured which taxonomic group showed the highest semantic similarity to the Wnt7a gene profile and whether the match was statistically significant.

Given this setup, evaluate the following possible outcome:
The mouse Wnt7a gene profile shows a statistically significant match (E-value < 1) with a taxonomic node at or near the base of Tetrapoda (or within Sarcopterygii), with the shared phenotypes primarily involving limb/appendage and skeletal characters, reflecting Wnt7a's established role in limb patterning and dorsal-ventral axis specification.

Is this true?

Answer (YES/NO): NO